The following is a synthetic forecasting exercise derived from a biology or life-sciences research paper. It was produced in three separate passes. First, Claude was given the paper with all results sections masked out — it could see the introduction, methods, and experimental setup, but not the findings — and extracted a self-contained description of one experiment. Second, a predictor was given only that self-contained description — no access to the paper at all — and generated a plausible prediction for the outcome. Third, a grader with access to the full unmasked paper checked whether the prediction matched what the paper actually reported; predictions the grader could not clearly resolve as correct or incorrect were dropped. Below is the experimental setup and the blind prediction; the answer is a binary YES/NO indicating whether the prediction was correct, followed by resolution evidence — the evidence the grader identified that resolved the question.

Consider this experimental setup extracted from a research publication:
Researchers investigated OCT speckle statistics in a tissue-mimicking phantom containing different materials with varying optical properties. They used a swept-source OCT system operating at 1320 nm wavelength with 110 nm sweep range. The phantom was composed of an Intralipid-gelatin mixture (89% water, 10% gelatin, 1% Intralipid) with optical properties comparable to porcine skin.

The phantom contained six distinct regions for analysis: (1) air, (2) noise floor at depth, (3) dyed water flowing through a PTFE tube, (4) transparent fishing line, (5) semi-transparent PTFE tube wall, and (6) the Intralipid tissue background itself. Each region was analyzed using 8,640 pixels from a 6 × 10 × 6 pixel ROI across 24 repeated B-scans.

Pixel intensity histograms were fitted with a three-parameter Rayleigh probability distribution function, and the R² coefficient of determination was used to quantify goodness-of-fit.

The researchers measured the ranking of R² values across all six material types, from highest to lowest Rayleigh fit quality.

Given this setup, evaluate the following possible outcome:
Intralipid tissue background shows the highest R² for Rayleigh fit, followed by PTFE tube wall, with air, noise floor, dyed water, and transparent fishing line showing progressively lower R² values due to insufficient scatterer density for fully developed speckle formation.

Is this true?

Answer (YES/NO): NO